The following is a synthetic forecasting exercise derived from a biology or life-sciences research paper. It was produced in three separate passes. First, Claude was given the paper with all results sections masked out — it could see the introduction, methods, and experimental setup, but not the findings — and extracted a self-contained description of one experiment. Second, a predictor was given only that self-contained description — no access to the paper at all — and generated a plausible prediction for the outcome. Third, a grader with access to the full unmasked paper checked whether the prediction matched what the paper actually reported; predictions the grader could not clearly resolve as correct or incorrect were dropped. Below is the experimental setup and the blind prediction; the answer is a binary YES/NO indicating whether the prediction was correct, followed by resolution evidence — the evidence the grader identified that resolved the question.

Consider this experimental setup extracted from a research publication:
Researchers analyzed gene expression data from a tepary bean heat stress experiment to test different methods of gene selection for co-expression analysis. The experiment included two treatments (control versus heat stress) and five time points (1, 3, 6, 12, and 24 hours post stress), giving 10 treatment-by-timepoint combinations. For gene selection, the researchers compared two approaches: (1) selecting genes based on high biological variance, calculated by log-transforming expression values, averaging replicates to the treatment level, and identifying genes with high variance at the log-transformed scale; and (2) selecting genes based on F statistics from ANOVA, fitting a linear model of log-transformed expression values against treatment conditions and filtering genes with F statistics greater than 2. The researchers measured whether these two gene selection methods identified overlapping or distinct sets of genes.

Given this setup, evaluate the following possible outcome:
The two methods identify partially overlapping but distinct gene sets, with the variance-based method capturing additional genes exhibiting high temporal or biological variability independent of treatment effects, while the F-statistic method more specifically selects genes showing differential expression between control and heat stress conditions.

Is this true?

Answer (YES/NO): YES